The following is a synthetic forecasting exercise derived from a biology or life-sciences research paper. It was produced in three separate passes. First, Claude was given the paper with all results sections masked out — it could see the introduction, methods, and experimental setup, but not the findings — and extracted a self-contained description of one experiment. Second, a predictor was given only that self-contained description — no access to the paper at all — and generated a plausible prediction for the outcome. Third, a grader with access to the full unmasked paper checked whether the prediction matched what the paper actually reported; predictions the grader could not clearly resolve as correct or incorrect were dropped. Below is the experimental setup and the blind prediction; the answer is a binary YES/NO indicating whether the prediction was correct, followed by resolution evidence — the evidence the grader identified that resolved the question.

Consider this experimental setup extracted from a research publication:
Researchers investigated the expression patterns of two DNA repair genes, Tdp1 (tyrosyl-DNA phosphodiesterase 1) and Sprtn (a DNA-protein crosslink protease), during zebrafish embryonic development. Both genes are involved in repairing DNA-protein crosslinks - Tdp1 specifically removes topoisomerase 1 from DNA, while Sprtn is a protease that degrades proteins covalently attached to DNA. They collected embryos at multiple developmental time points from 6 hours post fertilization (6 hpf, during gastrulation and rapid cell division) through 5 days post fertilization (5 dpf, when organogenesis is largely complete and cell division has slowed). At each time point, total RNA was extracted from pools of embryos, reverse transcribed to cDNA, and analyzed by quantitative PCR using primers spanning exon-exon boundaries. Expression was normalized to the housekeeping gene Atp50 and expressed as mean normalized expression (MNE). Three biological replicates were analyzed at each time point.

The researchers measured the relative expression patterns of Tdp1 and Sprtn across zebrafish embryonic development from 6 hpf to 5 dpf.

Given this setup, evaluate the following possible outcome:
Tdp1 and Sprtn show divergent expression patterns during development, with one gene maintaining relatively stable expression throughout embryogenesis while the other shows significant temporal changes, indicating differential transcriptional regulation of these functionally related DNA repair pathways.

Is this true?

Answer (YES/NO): NO